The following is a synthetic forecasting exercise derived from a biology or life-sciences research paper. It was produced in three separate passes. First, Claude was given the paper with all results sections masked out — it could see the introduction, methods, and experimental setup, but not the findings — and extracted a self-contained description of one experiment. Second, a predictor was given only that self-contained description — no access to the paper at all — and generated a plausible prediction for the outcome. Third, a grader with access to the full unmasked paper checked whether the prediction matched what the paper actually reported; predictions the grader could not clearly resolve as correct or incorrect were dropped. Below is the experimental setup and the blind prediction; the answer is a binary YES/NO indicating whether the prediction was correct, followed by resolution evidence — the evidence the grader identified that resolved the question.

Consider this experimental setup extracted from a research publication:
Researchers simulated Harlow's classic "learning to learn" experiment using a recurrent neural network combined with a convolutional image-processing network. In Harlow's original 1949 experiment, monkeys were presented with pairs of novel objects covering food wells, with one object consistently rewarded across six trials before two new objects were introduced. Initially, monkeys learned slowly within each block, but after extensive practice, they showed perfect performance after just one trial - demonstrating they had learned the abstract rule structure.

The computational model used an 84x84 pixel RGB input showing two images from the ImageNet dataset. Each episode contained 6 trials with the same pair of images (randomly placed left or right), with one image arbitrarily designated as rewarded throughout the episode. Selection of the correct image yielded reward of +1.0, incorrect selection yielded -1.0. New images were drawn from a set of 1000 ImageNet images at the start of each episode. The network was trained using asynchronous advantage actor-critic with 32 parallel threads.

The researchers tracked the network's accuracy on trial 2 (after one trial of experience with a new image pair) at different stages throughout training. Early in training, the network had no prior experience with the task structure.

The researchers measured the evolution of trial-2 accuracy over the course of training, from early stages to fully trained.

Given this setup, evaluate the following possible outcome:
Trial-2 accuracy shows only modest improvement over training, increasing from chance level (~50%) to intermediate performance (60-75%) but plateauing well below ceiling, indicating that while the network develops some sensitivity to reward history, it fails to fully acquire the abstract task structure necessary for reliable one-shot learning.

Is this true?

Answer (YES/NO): NO